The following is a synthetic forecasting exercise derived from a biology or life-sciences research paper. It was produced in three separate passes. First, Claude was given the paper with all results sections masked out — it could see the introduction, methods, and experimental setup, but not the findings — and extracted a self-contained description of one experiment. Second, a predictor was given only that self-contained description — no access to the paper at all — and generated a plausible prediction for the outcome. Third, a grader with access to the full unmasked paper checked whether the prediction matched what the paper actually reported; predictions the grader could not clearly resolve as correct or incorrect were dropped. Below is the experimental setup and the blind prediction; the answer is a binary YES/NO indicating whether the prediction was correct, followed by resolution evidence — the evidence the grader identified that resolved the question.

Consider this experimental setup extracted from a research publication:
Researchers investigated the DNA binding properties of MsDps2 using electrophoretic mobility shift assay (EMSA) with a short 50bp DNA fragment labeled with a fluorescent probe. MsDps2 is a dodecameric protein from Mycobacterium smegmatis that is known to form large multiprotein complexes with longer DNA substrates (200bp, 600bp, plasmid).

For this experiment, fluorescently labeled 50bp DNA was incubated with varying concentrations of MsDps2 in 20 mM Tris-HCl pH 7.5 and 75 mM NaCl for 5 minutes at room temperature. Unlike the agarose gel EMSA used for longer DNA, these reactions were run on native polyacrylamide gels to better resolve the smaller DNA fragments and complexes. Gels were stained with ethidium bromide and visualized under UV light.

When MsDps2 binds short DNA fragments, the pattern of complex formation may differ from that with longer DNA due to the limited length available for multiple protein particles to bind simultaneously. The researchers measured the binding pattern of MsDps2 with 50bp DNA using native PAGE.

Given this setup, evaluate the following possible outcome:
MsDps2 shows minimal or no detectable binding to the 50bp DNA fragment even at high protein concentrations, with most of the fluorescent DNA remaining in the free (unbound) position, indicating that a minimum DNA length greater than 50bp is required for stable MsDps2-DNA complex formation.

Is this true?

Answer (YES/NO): NO